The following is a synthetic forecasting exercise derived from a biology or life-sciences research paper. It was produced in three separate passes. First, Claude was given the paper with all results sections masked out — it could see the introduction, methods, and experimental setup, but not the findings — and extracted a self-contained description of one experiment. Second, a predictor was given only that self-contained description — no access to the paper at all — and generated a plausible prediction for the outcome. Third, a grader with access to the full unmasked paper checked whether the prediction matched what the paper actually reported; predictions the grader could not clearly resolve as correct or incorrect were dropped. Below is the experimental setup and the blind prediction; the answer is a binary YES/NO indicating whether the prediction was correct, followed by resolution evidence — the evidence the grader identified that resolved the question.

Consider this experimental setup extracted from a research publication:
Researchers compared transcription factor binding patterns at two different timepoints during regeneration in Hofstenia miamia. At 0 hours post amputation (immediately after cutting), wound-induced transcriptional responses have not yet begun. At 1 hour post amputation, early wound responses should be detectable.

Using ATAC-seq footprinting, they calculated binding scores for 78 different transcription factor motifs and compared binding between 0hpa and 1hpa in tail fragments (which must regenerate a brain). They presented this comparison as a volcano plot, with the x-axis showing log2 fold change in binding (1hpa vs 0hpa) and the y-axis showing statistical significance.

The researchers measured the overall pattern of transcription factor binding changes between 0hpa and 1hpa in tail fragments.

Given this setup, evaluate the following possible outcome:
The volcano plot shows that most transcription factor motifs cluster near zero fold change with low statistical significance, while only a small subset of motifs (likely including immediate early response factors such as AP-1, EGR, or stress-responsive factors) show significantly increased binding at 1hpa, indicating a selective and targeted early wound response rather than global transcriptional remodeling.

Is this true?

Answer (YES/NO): NO